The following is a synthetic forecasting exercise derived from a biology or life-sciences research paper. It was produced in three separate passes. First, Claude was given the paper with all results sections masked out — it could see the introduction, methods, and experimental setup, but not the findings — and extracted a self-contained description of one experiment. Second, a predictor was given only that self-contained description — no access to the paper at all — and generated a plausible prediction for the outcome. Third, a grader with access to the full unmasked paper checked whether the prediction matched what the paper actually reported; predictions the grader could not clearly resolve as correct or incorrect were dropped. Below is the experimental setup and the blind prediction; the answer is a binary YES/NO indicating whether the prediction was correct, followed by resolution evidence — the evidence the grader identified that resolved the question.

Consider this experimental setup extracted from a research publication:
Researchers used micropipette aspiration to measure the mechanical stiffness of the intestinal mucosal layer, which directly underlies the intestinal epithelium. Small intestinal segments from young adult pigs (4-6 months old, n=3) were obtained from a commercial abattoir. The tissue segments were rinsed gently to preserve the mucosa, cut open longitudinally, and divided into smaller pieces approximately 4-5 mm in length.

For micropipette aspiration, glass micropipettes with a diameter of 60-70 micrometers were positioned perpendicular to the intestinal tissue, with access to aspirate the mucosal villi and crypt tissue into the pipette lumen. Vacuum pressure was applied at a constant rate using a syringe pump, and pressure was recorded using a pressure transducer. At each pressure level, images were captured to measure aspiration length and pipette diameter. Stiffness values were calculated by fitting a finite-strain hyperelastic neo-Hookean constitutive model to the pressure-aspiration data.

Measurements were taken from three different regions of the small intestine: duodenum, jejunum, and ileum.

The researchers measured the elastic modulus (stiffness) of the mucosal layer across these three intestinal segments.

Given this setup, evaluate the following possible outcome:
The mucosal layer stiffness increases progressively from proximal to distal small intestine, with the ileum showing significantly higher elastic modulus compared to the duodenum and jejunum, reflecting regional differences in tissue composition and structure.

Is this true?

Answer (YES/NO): NO